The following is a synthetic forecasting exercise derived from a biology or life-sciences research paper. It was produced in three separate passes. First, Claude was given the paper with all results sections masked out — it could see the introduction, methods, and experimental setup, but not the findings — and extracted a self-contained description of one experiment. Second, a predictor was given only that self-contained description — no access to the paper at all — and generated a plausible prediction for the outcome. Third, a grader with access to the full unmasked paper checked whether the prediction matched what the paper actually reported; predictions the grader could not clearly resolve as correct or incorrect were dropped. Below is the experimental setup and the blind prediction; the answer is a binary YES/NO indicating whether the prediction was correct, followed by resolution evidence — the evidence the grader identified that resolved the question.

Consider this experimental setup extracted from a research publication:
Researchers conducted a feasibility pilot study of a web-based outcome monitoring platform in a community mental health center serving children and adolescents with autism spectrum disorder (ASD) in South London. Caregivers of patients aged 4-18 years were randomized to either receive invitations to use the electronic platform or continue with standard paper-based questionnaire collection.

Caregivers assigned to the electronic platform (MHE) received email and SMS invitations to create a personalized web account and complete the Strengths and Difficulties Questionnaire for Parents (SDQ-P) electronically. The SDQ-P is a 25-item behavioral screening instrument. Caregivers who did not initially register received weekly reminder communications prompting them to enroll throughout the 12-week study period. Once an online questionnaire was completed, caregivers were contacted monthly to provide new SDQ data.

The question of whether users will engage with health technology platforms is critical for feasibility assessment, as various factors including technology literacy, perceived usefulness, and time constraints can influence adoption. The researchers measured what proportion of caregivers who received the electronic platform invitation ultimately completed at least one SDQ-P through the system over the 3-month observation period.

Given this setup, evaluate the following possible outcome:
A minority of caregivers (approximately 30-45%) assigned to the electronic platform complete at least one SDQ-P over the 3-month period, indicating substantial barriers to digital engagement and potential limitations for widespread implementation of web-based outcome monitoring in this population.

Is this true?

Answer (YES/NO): NO